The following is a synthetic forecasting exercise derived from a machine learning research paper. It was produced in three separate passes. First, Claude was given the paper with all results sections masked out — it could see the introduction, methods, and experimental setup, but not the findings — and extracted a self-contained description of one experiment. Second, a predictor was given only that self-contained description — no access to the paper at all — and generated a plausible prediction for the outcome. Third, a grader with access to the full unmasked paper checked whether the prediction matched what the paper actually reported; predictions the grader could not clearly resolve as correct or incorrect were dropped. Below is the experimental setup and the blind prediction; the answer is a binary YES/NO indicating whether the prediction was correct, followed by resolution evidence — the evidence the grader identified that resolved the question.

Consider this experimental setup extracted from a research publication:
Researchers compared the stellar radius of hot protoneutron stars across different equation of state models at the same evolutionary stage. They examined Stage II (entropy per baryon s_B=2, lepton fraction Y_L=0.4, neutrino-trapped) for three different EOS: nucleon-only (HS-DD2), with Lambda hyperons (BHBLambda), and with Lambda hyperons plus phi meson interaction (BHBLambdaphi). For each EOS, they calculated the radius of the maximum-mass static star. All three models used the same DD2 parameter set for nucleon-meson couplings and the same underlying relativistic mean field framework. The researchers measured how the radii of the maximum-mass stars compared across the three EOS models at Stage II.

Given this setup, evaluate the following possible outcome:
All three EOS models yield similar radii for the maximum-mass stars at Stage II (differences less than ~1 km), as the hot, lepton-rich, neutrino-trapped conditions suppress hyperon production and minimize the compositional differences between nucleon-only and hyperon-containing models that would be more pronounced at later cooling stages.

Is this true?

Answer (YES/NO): NO